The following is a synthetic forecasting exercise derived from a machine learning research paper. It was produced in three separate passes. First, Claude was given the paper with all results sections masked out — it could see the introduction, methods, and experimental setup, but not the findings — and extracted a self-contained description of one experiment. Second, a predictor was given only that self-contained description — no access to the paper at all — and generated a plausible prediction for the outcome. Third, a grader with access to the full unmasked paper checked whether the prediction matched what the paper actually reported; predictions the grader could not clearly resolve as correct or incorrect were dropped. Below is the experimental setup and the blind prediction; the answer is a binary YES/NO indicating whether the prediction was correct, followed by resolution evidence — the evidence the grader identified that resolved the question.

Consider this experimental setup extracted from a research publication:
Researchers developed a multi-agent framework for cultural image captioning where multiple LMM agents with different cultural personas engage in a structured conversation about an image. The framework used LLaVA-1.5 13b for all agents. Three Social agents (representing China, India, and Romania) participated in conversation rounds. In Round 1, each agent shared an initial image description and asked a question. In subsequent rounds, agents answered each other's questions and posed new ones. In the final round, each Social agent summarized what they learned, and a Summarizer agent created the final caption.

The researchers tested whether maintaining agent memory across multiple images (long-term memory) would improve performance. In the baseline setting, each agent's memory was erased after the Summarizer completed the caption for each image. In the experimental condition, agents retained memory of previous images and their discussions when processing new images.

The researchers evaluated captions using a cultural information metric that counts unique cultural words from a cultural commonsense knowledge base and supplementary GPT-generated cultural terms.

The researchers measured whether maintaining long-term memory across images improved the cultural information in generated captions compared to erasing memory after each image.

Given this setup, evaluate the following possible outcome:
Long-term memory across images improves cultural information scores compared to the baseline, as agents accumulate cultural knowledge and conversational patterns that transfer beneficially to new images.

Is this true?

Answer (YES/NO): NO